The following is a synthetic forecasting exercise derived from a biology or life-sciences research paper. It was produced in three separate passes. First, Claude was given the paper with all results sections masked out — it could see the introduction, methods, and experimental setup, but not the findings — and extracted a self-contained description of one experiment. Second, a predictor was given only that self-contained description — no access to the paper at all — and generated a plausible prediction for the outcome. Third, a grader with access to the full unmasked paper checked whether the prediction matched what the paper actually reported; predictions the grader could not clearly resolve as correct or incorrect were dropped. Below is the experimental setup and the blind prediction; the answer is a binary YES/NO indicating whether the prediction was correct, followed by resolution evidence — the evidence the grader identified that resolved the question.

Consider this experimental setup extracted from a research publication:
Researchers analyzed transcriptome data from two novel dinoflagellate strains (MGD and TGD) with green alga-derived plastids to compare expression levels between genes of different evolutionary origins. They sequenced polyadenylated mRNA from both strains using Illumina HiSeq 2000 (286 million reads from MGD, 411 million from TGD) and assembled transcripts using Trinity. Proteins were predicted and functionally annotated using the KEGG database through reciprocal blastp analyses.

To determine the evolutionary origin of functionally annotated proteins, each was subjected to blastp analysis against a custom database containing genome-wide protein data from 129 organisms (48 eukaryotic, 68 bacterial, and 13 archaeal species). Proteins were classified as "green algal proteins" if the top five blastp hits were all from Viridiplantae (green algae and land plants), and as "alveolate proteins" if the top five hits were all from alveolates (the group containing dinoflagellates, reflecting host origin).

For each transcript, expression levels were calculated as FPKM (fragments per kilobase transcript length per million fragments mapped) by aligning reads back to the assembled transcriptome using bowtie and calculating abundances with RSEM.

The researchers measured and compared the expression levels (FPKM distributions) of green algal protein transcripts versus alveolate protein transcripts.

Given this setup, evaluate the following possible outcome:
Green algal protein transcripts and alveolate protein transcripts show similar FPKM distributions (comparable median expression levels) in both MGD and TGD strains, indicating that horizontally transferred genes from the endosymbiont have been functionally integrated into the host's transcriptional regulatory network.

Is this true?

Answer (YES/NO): NO